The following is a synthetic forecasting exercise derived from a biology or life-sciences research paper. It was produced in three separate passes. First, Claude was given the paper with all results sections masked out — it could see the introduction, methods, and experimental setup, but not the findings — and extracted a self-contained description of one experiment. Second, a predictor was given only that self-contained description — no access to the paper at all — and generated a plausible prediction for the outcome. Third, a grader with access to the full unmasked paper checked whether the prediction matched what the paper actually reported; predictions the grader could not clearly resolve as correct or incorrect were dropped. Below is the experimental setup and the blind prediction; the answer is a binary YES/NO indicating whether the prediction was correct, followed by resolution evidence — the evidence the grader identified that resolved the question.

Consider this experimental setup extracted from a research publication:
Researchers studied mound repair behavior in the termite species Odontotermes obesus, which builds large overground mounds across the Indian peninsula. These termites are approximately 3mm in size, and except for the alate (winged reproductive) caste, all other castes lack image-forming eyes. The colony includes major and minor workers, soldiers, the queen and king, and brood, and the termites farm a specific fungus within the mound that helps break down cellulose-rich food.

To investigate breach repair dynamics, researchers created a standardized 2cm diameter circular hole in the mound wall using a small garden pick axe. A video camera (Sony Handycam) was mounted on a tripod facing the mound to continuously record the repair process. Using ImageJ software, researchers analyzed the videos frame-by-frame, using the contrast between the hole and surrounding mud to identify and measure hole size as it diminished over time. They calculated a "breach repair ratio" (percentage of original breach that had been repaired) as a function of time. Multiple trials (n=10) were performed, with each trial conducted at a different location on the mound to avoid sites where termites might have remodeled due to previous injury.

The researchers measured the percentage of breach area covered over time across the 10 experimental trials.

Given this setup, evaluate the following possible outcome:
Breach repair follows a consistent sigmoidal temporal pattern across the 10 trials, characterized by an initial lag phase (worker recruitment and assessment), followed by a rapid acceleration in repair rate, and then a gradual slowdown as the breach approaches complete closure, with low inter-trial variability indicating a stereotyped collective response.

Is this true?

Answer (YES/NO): YES